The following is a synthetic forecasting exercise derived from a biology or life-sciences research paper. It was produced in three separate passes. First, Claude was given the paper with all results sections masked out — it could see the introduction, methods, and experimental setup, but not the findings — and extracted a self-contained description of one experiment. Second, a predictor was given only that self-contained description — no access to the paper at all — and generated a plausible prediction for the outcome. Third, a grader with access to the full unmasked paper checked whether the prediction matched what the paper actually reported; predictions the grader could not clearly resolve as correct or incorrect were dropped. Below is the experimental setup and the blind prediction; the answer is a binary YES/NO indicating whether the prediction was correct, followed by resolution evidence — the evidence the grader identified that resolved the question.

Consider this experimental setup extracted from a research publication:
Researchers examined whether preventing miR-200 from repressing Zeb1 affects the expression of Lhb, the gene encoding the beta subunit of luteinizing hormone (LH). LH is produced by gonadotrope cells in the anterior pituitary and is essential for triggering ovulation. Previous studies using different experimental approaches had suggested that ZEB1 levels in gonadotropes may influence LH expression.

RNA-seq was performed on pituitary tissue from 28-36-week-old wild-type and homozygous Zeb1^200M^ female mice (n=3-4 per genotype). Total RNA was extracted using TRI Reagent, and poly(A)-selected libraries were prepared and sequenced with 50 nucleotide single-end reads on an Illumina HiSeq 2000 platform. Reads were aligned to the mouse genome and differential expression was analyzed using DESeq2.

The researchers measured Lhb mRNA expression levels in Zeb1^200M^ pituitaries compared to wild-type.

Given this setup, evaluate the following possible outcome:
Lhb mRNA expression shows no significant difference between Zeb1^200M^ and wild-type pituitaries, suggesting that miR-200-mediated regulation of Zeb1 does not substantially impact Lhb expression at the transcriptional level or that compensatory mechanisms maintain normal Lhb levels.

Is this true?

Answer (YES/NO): NO